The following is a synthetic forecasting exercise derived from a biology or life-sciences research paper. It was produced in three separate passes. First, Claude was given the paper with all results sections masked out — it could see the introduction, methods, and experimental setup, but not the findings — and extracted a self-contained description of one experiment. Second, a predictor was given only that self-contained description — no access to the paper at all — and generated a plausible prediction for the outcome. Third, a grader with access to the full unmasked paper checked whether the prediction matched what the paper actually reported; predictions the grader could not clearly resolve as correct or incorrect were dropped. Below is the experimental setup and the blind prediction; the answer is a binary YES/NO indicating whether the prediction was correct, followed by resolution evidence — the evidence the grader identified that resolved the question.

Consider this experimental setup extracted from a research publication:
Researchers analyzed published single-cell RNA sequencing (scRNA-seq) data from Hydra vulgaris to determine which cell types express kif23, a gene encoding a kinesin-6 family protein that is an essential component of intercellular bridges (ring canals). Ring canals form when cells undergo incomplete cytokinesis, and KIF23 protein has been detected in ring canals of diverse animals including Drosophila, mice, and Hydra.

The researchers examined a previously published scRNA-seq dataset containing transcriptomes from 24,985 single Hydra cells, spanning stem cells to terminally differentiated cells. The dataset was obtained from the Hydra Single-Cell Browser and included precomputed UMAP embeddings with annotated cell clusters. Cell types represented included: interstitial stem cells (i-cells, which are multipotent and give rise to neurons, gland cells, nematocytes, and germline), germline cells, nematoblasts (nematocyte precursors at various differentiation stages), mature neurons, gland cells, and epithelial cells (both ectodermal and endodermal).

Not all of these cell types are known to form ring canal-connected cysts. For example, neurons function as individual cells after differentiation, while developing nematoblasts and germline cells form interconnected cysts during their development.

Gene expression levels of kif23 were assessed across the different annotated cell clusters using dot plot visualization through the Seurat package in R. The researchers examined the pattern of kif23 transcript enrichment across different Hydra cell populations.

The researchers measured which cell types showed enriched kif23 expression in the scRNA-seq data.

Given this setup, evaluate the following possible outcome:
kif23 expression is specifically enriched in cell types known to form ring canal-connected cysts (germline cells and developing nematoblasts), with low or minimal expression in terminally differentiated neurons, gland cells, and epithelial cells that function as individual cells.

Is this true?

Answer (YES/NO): NO